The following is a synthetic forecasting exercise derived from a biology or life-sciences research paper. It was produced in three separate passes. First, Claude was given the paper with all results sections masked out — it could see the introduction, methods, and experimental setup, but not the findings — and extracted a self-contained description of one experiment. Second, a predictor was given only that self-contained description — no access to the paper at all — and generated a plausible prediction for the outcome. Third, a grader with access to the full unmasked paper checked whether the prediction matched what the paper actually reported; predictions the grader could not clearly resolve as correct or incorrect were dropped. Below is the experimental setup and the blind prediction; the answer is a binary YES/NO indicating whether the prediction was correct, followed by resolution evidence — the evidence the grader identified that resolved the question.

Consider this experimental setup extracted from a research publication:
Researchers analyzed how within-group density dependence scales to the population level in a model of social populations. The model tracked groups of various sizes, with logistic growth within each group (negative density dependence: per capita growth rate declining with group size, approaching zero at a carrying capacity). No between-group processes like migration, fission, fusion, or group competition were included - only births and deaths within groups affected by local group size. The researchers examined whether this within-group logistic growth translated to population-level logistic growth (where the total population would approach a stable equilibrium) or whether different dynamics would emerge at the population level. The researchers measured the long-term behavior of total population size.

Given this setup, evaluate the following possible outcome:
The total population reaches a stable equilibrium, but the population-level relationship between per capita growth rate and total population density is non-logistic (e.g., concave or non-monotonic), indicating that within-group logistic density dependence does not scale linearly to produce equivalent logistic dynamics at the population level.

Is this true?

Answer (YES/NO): NO